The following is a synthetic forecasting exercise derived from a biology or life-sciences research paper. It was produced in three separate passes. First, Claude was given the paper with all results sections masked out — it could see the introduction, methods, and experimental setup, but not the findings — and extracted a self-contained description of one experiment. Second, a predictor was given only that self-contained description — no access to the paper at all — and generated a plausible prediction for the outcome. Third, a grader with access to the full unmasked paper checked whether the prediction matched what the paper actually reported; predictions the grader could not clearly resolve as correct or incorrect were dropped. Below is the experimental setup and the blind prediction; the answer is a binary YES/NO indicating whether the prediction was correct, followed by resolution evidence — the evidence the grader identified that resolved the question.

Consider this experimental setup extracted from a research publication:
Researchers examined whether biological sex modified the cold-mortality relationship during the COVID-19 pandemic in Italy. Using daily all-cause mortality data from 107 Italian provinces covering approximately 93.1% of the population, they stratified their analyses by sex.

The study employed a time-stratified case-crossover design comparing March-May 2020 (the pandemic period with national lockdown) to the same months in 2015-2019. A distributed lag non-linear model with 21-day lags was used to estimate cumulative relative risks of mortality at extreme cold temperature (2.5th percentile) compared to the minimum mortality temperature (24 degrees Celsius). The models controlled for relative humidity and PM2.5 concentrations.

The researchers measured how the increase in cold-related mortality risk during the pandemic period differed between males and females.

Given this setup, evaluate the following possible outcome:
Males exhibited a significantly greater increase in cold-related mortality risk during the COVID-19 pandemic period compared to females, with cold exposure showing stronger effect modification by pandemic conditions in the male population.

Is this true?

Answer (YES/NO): NO